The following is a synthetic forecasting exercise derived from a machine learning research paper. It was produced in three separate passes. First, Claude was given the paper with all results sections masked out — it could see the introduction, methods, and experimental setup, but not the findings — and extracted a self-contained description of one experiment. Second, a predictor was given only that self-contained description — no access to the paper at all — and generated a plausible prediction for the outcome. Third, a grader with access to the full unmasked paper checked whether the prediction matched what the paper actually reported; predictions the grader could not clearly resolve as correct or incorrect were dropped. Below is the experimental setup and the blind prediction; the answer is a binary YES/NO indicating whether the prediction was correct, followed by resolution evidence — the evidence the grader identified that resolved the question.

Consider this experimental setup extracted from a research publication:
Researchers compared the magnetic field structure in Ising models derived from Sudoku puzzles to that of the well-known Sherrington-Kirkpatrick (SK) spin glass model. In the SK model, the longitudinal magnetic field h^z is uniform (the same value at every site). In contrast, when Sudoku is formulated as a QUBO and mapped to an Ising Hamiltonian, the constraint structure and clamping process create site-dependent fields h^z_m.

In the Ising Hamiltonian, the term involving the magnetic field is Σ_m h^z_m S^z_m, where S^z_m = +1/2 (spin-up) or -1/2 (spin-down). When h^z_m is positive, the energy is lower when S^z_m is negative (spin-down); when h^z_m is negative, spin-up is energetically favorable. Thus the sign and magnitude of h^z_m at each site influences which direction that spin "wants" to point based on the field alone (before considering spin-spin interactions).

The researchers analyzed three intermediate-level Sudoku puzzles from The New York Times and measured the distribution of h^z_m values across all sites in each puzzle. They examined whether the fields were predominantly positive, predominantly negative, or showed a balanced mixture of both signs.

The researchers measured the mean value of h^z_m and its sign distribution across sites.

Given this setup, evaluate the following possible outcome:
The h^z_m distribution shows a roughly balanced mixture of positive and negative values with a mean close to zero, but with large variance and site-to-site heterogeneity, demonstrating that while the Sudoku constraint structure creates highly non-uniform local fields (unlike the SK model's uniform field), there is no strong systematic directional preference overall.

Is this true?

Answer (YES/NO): NO